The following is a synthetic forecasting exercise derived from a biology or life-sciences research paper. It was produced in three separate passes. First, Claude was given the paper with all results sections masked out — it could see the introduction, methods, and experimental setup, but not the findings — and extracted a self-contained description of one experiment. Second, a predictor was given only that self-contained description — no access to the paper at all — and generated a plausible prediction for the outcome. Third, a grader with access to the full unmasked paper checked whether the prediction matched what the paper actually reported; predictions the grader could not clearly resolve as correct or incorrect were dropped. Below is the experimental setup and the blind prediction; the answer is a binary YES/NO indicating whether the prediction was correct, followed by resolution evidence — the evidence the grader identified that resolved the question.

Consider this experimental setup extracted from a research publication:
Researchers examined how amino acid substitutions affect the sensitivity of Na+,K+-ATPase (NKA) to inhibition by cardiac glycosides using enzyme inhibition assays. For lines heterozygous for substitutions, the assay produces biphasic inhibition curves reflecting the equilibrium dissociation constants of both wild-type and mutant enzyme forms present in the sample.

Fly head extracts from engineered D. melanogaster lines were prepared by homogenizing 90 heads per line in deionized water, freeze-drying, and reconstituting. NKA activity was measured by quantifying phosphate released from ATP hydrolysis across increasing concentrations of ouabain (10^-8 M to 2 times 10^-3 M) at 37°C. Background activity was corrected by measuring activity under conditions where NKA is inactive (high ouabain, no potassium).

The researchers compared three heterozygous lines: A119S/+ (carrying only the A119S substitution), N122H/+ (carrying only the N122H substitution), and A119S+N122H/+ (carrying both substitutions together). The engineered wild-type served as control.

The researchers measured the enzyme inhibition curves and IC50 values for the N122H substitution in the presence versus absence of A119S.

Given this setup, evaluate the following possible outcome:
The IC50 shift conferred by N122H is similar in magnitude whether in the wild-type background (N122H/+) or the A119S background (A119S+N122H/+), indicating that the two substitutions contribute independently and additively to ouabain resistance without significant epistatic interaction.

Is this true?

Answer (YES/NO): NO